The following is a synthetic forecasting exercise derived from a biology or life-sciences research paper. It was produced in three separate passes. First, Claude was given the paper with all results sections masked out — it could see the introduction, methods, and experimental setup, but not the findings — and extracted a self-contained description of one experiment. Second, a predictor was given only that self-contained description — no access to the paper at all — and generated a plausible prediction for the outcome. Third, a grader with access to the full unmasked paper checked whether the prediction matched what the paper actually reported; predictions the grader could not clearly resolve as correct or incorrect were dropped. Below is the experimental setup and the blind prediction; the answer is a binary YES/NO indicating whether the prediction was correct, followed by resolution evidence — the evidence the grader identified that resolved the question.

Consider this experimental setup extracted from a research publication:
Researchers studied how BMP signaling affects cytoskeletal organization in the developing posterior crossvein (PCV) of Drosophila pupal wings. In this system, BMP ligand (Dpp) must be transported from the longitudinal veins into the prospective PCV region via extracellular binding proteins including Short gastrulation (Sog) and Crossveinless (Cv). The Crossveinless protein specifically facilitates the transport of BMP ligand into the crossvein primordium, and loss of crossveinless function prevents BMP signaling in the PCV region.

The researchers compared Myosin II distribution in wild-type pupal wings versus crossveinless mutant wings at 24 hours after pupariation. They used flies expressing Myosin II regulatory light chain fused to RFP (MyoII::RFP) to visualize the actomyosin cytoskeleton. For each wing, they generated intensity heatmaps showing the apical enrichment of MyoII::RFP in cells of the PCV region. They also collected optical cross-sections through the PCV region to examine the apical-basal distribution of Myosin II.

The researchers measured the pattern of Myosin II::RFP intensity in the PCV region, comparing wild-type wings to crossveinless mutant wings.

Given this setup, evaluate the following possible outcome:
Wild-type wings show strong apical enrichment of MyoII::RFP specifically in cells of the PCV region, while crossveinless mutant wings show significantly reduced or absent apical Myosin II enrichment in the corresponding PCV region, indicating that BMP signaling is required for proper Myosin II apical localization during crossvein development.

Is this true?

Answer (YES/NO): YES